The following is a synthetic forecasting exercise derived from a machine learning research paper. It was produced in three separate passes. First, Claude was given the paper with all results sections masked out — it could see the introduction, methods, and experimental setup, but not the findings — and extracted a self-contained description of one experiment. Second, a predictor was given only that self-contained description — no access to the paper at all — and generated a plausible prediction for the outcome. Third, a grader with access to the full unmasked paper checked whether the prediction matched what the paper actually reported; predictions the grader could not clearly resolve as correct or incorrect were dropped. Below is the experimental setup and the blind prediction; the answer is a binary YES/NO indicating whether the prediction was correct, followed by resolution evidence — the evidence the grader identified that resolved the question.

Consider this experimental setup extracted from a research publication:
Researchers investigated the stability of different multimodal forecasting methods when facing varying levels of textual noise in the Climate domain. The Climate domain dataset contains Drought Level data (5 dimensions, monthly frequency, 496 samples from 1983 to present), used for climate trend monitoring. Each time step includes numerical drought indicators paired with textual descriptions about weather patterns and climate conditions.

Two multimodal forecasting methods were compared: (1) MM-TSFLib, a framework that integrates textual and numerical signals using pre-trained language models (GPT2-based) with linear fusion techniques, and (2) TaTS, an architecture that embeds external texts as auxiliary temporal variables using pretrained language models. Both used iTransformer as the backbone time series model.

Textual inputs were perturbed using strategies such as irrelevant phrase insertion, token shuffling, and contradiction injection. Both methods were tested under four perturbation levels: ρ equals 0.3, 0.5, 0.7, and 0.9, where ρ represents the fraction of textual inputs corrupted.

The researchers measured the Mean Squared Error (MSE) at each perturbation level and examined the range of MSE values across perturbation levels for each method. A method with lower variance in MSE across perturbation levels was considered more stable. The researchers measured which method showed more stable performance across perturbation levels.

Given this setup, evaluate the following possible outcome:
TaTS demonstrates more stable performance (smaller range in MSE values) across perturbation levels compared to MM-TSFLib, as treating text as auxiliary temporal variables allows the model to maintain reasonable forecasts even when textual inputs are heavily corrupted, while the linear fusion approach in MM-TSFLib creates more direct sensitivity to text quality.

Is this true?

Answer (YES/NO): NO